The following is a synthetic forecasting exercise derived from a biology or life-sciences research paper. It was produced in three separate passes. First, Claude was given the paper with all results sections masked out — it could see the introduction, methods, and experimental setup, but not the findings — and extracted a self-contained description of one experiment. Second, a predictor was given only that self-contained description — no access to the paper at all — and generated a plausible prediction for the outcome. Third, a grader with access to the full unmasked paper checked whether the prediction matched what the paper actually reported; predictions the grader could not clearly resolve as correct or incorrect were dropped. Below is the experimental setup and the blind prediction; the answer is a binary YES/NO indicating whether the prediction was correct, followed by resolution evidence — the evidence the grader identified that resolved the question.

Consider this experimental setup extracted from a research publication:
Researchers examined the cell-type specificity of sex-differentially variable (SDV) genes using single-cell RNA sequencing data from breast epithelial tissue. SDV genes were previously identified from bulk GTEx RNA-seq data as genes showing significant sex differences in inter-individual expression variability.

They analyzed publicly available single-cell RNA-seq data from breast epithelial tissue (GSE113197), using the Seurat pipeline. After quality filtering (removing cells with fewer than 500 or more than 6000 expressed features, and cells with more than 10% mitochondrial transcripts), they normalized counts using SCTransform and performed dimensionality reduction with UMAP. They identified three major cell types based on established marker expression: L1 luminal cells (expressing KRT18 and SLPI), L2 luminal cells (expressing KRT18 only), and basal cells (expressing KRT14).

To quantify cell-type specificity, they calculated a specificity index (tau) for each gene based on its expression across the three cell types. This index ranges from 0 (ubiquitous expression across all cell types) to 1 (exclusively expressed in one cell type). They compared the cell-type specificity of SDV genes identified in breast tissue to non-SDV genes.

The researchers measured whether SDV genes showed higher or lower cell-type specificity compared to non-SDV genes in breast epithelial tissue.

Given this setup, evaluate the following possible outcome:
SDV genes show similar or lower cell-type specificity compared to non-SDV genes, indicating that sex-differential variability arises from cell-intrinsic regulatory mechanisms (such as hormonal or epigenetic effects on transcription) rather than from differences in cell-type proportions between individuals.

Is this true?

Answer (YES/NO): NO